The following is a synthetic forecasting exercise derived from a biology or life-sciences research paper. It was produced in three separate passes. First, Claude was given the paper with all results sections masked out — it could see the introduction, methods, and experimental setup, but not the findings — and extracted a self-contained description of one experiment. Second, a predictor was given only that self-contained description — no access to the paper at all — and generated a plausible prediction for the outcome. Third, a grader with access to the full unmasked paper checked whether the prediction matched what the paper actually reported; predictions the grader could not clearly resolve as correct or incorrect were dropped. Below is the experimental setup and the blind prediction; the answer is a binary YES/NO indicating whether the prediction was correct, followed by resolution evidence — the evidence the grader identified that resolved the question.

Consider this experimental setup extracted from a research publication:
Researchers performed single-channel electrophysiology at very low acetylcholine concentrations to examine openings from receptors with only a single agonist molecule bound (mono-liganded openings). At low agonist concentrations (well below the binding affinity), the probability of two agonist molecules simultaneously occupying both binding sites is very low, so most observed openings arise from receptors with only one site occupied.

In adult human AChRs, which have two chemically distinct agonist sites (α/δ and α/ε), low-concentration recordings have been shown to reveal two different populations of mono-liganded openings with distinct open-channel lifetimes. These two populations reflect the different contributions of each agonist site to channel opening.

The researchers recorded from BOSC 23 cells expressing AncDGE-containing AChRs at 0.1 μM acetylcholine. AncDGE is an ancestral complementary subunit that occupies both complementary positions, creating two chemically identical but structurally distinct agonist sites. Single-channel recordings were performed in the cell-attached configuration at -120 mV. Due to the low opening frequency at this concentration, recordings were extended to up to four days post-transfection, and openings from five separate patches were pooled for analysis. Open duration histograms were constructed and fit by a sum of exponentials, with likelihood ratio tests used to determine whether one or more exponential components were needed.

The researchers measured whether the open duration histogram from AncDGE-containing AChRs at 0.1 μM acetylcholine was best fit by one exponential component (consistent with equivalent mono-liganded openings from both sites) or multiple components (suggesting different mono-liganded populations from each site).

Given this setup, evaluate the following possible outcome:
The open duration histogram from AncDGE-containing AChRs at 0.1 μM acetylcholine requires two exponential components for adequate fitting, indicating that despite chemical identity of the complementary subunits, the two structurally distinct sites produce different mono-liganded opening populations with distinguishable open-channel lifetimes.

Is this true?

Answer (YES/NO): NO